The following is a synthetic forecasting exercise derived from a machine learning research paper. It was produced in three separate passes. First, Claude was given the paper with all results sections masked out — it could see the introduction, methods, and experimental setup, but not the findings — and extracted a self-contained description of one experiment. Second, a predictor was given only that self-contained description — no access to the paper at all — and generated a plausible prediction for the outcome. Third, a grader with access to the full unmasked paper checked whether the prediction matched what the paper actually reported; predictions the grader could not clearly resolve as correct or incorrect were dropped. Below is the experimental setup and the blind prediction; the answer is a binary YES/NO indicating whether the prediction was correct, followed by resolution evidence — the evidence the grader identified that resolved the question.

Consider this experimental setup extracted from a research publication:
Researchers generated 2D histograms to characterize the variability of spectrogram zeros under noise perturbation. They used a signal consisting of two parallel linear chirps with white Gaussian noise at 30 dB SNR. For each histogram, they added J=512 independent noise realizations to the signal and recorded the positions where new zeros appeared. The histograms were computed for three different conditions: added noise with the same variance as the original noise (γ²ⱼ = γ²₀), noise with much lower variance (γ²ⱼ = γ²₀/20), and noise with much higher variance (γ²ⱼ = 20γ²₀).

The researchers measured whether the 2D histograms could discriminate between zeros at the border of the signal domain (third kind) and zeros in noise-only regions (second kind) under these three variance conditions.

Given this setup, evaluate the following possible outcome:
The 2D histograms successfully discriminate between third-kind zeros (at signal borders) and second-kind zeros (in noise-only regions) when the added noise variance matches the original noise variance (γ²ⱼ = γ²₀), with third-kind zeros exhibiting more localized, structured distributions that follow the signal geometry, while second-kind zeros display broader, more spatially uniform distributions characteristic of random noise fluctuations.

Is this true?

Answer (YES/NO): YES